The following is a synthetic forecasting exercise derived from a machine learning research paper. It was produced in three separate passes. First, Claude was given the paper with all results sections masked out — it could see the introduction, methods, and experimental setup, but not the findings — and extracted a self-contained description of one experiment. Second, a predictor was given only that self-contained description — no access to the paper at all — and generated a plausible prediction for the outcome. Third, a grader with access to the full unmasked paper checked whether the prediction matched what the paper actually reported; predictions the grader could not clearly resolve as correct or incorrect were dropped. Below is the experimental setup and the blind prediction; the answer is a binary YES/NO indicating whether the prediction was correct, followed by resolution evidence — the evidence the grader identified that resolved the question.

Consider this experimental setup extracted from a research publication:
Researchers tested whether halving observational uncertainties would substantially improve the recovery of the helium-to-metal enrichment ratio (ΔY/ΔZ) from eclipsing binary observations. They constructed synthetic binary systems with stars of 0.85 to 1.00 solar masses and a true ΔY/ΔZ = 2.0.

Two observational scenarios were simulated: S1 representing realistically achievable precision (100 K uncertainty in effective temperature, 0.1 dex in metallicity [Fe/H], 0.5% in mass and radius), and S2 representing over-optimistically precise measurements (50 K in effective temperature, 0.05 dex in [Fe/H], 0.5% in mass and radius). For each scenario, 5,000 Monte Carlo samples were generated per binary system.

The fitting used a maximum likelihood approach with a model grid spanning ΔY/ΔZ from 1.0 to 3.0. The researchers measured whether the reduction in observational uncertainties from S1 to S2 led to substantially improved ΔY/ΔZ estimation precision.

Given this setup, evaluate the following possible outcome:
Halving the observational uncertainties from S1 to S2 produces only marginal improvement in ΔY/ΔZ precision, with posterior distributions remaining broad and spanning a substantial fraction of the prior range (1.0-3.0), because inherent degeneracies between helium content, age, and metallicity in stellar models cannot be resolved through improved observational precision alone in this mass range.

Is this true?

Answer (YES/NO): YES